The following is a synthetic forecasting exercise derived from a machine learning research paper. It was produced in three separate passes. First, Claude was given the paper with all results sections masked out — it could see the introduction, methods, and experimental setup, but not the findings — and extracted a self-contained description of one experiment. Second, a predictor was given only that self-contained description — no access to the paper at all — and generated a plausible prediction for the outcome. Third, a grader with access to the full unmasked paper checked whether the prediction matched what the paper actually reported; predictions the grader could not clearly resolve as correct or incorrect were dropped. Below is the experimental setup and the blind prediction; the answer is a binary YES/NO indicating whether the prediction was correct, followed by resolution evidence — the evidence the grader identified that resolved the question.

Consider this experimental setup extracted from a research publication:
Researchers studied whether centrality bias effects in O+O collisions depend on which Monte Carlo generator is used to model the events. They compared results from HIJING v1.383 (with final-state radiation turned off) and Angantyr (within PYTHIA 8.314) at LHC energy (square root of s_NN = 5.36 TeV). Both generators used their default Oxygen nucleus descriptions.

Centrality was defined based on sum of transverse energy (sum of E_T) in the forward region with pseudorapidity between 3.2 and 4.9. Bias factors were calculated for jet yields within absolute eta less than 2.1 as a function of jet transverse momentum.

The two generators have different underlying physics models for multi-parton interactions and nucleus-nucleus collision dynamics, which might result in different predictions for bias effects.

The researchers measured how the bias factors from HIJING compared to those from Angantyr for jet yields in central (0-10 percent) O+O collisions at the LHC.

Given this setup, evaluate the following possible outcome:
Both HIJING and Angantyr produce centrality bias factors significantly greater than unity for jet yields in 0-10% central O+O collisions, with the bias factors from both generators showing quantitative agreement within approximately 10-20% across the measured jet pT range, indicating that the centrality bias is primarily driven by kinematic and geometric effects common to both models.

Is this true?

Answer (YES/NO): NO